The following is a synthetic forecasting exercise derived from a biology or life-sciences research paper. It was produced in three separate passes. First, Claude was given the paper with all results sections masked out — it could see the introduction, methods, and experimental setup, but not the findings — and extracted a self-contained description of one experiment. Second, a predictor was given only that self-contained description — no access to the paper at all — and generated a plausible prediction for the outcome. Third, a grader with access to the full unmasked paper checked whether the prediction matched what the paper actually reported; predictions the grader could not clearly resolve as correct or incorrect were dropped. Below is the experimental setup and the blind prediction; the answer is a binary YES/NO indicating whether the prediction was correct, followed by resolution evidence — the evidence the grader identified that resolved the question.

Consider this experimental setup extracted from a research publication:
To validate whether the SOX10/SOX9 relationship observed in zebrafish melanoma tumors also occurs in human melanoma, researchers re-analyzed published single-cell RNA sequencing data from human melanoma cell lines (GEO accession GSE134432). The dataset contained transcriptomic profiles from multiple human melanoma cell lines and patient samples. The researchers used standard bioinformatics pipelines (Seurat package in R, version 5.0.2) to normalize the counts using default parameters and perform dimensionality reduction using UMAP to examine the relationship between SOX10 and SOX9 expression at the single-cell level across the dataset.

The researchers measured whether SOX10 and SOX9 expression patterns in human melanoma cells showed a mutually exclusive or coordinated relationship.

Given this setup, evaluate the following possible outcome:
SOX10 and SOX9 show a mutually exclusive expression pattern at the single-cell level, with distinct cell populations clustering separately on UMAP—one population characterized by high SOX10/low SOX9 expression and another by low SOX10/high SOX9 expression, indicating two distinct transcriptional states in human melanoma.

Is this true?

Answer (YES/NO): YES